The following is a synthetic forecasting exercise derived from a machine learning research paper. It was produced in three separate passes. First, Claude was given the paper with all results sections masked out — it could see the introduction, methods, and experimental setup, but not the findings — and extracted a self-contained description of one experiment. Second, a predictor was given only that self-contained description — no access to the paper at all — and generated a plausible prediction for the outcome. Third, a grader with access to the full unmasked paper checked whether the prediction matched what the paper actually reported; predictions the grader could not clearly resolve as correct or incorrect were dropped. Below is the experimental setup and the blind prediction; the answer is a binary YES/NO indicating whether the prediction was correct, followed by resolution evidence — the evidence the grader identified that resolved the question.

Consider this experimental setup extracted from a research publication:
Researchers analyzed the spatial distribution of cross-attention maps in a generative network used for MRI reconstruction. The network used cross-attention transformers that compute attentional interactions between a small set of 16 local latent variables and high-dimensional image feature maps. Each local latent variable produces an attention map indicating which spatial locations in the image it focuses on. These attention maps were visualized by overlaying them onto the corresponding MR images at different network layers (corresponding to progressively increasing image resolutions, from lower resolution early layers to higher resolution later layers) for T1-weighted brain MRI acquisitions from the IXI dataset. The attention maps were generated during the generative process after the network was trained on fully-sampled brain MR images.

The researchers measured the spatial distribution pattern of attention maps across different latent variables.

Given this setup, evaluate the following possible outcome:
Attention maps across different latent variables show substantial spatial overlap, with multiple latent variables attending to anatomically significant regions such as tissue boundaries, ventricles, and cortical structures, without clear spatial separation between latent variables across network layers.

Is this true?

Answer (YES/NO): NO